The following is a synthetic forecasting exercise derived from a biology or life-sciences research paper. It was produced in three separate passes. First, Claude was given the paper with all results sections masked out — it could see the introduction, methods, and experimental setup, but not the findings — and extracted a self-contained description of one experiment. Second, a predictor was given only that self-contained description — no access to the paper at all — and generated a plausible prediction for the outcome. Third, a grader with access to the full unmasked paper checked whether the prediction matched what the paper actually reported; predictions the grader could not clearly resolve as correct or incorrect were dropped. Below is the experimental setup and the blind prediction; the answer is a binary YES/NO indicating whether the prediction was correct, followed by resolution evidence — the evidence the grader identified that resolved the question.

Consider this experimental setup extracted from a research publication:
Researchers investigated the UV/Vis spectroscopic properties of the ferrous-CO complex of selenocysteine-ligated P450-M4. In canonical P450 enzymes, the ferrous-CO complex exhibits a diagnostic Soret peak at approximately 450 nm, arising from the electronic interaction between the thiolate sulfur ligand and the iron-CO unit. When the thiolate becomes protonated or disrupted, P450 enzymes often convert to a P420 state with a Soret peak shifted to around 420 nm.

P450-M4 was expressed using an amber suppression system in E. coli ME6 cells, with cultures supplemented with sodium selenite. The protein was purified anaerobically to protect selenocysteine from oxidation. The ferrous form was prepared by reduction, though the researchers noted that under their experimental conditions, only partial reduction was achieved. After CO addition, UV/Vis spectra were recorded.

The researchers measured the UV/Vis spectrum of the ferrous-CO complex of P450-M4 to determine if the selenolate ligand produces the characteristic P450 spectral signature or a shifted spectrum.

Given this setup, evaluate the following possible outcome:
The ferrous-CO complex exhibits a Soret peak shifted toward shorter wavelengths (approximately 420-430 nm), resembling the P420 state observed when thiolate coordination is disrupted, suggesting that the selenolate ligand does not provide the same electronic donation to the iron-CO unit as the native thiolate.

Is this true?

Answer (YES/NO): NO